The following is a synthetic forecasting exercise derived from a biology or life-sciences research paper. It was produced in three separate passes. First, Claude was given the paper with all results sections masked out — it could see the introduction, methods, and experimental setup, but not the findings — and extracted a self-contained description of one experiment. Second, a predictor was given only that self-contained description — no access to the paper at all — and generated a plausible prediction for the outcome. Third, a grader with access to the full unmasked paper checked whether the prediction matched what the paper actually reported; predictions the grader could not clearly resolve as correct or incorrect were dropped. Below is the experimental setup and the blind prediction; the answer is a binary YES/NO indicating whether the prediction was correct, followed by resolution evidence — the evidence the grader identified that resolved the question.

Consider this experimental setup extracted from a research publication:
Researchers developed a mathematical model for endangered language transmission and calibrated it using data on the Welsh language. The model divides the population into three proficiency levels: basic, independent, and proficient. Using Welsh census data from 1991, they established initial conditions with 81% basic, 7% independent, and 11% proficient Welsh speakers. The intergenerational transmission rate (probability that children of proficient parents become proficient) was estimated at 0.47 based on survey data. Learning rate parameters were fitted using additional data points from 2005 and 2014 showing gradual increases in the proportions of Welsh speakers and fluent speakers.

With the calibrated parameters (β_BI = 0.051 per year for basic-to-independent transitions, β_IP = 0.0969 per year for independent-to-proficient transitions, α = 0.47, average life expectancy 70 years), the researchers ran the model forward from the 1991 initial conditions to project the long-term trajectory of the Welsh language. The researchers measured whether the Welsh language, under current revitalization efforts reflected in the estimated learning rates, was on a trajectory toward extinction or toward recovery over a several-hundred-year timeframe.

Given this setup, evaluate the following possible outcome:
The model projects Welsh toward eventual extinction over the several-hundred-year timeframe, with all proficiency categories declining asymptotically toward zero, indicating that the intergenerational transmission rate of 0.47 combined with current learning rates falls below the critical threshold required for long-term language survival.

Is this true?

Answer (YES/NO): NO